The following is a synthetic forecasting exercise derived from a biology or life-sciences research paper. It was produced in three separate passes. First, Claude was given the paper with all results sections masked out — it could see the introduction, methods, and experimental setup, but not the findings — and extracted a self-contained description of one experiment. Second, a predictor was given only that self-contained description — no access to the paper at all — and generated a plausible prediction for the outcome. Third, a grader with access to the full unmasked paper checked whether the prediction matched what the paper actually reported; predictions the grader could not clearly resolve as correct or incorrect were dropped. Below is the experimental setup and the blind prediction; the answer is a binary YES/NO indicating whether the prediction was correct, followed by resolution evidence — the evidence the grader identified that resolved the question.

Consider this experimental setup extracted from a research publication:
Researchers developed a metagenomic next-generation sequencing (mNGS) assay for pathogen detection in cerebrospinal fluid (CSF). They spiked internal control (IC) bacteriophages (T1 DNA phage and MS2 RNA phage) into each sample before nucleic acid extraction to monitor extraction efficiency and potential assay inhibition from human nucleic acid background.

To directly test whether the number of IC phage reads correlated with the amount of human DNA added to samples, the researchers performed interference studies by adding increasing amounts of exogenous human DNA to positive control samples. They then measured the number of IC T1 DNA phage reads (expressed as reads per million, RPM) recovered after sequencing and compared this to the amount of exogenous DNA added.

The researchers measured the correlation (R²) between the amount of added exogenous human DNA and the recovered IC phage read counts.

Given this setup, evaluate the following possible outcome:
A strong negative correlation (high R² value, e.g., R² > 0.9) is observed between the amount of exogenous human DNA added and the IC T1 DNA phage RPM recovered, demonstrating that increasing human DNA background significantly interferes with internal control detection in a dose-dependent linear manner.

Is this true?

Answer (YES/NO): YES